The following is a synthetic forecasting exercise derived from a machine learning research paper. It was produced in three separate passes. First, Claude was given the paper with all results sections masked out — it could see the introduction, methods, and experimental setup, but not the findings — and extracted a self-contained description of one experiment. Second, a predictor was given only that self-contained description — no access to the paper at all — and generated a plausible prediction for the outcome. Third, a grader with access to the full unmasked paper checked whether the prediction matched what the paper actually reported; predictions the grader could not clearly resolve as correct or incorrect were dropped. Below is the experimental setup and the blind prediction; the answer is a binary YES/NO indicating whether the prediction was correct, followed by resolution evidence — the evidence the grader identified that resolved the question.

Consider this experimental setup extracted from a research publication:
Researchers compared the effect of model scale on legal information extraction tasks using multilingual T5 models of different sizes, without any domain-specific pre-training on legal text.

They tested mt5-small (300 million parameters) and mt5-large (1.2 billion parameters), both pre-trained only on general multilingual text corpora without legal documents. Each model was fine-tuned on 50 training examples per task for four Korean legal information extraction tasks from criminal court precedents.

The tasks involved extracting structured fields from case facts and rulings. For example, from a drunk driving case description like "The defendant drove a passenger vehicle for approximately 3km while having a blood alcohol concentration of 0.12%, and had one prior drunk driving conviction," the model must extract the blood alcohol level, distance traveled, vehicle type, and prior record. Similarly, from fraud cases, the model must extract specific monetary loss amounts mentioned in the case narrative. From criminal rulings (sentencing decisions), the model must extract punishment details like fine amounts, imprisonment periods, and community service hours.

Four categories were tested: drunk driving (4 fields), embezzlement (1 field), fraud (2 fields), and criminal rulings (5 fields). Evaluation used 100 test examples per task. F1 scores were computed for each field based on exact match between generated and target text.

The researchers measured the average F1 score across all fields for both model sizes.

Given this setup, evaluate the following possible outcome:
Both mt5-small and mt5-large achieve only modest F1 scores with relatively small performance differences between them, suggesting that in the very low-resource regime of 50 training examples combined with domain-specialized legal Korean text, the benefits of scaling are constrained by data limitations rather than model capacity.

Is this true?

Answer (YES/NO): YES